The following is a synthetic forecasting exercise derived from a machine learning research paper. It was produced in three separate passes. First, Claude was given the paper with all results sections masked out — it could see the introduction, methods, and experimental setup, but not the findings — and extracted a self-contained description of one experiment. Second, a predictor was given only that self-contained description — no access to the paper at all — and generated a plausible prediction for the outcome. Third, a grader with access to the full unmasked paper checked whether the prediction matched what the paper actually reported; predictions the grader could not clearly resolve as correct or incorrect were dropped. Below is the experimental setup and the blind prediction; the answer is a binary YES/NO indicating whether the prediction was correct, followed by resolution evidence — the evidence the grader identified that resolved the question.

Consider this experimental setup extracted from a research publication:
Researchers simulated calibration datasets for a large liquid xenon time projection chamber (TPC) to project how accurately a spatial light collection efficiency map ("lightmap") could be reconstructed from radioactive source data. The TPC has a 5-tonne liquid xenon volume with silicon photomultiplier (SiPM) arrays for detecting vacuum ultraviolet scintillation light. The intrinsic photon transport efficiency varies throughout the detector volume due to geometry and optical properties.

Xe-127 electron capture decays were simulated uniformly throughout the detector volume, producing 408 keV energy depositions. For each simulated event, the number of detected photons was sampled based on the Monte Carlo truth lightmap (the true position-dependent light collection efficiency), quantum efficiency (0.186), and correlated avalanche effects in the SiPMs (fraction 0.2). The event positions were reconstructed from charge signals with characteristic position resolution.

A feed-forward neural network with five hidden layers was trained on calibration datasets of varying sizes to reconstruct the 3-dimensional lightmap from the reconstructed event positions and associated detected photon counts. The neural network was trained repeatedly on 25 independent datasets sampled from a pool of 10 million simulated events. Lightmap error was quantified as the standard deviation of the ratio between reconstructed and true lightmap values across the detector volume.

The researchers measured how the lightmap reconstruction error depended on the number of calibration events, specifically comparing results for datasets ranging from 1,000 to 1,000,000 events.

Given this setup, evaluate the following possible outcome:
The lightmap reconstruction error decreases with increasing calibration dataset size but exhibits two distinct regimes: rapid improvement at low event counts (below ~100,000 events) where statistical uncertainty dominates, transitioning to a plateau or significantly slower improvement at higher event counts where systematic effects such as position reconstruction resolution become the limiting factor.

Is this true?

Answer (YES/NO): YES